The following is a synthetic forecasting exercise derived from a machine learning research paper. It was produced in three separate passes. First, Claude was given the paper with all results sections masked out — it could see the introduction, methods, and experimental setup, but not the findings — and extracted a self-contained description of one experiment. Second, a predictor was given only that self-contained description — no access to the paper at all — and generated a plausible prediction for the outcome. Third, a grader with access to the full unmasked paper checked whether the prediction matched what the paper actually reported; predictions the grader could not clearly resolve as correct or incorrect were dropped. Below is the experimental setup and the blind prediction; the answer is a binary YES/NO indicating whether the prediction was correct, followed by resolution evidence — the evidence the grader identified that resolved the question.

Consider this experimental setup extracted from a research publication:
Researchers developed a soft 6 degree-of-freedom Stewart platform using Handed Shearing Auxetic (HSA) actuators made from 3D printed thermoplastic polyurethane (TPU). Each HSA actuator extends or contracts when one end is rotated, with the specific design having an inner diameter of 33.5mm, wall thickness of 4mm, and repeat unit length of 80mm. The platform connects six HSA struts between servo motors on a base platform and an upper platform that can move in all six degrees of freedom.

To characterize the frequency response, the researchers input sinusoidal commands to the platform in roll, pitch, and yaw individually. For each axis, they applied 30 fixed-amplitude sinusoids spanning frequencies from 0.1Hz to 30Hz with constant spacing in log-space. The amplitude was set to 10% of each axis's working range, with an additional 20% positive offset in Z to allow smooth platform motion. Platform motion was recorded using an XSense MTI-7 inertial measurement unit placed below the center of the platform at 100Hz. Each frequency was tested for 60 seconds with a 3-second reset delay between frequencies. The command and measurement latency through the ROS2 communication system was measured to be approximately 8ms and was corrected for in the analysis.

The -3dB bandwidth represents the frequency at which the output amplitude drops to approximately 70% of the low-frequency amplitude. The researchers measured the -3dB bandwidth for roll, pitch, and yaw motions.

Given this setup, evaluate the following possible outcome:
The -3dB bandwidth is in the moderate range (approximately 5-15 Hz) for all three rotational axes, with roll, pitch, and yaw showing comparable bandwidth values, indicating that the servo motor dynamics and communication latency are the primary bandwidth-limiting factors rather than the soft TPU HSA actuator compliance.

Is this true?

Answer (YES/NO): NO